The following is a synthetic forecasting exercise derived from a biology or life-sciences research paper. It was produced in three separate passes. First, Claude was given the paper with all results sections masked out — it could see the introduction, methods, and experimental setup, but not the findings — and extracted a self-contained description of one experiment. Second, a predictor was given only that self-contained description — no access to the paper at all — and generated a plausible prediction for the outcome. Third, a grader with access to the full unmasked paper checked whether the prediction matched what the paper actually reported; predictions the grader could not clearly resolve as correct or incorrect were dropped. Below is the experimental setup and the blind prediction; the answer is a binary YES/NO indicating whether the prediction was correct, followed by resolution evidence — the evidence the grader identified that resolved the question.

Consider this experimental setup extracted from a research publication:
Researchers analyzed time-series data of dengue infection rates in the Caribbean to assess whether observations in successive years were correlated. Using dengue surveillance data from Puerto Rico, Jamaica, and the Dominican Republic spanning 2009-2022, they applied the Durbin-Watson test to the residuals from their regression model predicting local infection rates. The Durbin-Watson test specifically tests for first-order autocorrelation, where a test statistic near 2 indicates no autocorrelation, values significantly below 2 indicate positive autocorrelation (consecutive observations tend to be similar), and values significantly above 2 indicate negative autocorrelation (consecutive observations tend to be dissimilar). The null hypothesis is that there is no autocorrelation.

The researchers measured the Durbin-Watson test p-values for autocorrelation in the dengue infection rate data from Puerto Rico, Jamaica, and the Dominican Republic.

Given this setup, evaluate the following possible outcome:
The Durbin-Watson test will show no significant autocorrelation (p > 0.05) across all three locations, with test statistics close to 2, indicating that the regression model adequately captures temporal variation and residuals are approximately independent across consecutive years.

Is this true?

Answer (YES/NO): YES